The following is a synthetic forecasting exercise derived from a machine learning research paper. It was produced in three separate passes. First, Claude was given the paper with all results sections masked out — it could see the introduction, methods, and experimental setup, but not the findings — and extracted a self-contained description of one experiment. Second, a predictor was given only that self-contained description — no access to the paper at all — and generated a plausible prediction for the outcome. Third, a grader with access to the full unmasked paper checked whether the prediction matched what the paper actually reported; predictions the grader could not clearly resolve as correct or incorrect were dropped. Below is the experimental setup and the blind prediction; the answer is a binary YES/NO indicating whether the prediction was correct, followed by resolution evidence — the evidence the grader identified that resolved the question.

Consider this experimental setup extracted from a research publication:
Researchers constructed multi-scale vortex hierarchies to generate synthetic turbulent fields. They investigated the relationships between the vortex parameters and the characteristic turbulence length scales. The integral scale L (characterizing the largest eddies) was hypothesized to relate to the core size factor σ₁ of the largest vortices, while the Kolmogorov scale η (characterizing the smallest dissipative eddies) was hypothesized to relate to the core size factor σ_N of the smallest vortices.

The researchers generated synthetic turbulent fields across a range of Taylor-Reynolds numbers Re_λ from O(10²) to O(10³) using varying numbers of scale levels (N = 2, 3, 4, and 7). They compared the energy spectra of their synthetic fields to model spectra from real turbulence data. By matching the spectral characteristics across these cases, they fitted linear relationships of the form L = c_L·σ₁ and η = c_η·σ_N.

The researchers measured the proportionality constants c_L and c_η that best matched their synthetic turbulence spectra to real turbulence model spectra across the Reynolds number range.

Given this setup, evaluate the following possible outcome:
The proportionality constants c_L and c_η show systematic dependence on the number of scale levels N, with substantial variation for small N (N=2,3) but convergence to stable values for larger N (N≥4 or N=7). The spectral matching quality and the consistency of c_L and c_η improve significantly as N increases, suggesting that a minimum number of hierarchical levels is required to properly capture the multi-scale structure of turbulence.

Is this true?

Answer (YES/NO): NO